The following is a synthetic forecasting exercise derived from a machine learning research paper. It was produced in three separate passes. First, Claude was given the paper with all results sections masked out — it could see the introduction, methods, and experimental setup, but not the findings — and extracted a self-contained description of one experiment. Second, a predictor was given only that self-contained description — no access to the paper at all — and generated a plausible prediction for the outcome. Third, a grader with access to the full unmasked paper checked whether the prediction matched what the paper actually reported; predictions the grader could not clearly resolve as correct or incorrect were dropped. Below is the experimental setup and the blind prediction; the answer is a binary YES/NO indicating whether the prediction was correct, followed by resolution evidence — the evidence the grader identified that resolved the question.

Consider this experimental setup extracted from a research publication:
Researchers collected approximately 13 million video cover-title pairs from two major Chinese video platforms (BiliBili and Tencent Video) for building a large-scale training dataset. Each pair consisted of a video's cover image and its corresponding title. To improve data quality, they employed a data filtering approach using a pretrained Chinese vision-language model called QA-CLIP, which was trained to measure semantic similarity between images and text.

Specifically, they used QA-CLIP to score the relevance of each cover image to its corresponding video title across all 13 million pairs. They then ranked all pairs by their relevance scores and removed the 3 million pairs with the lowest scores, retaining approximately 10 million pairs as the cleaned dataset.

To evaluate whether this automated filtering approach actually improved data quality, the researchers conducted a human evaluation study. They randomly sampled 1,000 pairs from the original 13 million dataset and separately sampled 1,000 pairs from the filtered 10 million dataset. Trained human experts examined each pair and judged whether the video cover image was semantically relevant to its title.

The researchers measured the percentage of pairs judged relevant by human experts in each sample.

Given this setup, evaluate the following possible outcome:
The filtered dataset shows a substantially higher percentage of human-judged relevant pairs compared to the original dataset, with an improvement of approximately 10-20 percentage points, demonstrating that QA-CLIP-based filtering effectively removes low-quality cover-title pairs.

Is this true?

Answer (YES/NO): YES